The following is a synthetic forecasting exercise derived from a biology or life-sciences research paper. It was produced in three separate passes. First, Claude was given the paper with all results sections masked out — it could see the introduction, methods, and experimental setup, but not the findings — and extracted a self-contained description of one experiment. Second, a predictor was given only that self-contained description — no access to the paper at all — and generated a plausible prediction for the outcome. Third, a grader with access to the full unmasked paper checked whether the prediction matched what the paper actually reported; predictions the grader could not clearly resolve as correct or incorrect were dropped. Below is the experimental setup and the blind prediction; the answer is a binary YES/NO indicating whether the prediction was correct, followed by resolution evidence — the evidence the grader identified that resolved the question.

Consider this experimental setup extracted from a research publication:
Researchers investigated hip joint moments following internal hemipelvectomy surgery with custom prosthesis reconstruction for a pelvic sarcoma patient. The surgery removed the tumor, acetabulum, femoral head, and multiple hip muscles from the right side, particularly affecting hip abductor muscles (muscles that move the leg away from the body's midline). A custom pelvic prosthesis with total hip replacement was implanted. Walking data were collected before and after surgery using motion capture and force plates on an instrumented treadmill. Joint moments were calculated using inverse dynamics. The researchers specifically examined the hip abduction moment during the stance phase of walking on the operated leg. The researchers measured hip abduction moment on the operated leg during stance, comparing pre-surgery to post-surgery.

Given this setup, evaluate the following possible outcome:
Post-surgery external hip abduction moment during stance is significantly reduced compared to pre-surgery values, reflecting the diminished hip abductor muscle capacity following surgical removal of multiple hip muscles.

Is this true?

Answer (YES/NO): YES